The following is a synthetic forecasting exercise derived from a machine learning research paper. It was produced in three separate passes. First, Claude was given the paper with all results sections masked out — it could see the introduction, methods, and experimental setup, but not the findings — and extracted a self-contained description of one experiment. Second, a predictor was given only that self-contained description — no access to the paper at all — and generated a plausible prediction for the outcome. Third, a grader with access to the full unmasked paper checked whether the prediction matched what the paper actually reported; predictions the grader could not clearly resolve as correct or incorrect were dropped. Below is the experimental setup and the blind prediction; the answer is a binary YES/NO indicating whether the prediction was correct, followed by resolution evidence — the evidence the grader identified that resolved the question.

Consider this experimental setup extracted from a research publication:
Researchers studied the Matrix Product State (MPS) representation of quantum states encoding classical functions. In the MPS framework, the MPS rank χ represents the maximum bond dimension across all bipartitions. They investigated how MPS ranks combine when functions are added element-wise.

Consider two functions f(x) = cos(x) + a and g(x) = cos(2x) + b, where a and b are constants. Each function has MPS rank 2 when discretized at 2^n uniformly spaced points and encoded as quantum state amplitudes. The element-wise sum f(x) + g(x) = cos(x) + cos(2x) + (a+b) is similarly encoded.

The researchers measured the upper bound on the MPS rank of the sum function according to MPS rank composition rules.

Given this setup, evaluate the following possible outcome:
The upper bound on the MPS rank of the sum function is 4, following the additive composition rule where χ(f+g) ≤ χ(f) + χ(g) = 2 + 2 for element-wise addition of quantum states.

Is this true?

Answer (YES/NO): YES